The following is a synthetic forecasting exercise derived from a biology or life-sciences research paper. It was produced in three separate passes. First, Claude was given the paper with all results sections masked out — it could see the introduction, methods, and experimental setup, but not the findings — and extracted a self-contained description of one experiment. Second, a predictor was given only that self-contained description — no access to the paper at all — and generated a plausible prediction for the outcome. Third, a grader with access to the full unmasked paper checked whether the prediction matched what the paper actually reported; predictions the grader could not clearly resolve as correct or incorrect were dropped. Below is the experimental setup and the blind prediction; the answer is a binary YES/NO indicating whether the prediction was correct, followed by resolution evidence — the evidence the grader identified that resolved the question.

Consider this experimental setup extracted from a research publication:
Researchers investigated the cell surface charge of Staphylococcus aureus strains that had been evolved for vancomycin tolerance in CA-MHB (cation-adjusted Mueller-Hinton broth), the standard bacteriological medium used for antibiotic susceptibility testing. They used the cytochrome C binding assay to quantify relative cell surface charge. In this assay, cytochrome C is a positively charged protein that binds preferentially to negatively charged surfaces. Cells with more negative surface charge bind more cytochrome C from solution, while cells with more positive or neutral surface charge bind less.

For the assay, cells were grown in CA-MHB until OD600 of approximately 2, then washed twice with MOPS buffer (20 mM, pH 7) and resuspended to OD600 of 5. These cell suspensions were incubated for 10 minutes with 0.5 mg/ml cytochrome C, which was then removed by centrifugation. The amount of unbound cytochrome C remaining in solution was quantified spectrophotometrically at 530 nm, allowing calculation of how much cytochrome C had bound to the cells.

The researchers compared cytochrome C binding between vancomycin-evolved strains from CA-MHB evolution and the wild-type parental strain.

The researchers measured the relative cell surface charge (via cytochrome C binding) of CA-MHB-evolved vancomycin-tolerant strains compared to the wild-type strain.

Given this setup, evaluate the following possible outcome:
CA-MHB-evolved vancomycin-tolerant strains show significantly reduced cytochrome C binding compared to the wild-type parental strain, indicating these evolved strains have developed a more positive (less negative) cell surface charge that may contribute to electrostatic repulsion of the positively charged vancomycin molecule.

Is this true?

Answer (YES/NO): NO